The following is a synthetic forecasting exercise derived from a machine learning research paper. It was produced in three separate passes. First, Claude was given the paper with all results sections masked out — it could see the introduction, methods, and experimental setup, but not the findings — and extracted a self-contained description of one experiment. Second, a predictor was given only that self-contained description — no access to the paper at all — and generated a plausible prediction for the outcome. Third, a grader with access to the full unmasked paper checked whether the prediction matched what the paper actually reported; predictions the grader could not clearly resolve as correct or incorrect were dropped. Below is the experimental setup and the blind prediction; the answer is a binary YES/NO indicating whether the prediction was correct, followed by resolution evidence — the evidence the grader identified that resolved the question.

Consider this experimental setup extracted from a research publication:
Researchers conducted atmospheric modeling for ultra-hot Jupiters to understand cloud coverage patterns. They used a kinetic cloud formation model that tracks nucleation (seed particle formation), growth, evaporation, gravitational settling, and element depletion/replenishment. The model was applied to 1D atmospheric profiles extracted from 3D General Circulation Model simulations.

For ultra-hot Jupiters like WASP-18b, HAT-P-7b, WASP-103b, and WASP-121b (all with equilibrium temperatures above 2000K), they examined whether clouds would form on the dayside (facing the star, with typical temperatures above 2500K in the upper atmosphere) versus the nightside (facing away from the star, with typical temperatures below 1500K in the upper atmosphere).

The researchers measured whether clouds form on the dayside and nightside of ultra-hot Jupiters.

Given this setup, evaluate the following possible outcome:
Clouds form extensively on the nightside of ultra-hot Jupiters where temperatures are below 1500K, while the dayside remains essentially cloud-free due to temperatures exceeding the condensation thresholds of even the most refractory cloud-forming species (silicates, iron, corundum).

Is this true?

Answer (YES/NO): YES